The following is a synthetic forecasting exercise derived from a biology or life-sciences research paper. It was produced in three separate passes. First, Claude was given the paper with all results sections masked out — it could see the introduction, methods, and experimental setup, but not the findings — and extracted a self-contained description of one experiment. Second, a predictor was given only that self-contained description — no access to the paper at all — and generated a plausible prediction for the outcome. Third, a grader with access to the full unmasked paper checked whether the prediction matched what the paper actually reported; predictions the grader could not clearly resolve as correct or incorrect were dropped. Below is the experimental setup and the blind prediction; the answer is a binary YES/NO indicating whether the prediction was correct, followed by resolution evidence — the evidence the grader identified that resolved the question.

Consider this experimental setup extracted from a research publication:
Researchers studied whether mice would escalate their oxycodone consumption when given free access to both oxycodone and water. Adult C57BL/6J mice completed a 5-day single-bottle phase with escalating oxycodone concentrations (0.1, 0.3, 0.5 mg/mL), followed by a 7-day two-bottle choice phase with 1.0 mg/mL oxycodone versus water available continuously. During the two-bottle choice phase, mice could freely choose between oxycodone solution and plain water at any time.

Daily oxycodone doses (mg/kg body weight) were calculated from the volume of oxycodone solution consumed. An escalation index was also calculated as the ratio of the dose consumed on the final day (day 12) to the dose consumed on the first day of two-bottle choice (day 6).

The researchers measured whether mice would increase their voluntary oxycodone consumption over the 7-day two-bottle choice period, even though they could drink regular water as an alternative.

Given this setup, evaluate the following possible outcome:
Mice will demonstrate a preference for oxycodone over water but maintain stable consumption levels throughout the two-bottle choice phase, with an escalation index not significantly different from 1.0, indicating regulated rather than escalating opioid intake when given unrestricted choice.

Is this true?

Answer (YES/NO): NO